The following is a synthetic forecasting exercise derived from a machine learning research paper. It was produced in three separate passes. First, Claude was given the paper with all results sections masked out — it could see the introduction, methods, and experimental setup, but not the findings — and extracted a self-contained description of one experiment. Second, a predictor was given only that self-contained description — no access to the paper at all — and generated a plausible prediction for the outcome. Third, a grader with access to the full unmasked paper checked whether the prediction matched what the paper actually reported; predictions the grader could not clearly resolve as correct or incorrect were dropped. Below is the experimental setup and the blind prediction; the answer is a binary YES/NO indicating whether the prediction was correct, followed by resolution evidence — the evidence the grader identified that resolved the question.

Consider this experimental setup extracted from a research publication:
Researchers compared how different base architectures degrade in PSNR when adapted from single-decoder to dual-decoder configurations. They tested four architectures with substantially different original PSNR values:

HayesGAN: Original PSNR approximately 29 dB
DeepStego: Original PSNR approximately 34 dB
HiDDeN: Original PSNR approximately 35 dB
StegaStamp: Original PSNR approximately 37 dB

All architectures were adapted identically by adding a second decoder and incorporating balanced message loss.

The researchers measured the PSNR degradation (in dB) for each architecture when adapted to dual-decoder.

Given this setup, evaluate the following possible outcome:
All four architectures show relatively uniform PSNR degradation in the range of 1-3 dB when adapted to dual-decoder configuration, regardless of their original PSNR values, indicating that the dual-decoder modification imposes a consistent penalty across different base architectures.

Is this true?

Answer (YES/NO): NO